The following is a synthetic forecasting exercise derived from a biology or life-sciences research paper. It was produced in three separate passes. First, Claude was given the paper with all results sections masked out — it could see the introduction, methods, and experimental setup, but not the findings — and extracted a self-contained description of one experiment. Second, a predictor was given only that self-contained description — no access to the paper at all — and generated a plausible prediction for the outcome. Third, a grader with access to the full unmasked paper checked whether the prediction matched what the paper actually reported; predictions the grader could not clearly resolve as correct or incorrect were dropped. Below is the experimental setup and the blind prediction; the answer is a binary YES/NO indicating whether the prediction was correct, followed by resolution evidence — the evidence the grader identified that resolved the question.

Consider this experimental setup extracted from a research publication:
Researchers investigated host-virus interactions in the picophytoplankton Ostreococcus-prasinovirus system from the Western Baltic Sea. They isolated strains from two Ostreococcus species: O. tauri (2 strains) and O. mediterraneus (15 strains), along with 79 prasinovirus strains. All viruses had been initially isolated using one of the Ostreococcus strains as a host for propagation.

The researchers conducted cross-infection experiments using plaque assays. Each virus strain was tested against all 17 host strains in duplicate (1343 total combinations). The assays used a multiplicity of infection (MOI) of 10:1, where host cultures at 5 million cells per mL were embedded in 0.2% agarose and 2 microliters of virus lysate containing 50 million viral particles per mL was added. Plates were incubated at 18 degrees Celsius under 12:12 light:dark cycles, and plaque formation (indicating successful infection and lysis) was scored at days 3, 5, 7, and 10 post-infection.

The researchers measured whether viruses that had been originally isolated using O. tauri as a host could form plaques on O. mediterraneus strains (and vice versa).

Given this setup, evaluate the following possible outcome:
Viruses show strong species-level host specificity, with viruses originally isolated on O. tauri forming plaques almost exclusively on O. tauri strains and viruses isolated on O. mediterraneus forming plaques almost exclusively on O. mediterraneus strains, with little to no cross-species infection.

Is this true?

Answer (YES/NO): YES